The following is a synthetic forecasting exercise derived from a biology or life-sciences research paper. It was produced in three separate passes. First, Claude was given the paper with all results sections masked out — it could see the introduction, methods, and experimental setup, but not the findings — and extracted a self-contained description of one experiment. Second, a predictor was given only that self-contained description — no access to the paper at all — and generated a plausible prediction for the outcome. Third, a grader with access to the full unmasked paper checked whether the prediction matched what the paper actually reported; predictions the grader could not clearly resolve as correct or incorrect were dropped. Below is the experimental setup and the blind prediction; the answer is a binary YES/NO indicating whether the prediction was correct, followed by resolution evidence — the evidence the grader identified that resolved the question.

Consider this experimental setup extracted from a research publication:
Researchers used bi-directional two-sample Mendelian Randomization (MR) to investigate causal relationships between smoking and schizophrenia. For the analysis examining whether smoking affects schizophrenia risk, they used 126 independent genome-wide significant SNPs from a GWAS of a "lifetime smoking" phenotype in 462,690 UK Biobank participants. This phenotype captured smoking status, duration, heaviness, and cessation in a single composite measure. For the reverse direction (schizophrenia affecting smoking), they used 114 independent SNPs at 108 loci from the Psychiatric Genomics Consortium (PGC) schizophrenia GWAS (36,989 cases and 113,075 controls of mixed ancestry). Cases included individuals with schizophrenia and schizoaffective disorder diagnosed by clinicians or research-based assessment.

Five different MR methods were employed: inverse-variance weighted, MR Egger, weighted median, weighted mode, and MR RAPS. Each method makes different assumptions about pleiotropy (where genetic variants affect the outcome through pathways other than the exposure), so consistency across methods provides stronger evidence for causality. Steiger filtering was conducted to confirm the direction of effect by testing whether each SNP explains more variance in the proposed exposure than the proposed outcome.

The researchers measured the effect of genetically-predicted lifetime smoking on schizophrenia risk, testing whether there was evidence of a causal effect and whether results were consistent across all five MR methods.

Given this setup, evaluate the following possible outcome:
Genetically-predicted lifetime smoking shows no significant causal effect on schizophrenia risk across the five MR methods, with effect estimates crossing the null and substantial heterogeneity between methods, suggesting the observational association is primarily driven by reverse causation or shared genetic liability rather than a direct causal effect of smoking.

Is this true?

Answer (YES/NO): NO